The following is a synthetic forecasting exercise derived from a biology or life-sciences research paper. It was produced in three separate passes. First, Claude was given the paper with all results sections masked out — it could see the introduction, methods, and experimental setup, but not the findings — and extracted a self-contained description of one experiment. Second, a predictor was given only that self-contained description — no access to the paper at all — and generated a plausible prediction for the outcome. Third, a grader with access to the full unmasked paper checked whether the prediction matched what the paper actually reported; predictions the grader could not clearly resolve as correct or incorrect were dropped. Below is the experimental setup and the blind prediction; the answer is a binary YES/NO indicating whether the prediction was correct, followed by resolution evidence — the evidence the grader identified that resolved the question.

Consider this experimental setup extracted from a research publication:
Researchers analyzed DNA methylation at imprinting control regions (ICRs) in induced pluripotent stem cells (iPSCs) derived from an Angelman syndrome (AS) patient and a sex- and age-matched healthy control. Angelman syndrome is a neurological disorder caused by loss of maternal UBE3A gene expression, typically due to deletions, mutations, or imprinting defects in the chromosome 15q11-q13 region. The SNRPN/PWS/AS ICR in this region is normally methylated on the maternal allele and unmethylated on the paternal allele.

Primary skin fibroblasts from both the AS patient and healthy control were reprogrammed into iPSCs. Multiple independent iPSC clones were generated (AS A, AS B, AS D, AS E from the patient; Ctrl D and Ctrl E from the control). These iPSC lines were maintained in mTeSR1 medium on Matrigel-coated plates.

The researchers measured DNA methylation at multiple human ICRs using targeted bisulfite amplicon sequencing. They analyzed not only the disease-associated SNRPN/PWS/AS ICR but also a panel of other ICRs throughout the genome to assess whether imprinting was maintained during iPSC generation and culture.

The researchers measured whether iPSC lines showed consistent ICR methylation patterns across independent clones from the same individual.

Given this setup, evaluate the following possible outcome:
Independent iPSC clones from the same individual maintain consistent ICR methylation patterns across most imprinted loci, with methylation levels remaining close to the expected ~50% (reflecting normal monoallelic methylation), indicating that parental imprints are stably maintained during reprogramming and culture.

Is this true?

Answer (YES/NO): NO